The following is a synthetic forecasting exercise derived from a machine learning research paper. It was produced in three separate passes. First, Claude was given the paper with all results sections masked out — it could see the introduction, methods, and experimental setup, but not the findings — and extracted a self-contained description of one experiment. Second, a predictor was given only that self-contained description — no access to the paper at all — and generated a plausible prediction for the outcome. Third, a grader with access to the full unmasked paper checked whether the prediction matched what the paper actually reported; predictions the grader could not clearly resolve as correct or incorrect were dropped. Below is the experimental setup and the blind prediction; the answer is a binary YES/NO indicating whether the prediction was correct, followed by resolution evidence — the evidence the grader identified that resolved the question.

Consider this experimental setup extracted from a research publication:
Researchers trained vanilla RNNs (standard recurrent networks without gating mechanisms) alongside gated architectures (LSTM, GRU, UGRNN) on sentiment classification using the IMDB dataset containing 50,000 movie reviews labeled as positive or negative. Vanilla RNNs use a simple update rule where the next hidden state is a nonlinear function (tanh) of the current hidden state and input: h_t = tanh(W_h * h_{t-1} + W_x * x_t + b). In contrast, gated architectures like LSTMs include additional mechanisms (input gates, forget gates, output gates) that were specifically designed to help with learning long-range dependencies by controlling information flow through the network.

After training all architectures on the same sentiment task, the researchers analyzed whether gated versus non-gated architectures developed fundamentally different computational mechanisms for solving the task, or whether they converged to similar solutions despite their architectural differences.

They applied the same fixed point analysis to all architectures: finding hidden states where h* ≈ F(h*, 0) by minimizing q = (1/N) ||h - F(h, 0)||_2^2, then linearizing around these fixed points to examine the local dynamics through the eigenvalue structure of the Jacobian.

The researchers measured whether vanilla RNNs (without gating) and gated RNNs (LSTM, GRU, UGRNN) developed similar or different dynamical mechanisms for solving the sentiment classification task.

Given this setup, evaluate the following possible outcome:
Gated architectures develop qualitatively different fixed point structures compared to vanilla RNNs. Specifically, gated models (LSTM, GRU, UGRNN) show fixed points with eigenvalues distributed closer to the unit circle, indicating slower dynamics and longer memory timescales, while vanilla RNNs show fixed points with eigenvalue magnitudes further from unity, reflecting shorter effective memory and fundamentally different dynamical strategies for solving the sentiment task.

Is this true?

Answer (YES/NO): NO